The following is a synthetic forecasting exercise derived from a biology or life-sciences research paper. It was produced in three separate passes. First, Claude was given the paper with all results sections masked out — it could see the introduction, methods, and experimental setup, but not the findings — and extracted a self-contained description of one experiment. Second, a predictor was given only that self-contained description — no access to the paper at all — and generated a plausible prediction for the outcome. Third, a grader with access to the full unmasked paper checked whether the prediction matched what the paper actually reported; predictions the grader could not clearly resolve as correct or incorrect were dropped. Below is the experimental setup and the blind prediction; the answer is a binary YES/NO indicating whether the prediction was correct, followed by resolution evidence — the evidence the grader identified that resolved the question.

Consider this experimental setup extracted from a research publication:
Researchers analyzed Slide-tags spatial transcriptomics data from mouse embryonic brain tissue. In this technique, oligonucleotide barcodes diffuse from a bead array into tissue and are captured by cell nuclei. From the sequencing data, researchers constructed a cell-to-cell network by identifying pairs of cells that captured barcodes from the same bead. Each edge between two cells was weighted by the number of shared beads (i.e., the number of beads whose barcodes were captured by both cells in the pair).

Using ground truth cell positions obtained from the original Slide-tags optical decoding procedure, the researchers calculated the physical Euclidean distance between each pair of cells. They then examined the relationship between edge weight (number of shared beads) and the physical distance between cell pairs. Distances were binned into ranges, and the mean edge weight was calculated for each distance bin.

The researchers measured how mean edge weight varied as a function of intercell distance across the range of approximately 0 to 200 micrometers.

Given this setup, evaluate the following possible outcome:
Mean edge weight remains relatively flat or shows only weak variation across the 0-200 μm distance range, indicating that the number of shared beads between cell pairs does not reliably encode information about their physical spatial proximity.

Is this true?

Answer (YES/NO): NO